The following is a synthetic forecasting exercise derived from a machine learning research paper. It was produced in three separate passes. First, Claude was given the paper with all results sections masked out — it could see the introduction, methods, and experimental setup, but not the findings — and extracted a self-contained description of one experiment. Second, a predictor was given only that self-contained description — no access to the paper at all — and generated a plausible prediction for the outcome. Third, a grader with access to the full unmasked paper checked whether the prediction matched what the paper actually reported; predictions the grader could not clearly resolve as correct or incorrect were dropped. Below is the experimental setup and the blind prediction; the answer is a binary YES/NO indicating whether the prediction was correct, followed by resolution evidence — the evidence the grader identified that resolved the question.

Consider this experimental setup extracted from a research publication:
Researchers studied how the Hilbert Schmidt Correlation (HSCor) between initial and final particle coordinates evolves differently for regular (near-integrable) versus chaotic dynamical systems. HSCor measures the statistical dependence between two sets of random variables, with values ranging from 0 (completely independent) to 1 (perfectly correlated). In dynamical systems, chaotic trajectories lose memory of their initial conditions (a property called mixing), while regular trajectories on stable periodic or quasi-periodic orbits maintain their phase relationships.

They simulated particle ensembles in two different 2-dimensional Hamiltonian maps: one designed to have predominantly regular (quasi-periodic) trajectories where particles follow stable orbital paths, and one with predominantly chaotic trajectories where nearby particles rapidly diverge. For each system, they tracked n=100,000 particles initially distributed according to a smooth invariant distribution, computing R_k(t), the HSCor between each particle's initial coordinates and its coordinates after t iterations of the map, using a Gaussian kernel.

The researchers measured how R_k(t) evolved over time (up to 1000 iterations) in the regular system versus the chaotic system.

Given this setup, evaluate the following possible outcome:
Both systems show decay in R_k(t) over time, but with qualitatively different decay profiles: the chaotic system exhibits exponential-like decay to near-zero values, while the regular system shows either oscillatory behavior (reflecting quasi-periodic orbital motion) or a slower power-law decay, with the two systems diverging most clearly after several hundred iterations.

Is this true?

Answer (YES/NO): NO